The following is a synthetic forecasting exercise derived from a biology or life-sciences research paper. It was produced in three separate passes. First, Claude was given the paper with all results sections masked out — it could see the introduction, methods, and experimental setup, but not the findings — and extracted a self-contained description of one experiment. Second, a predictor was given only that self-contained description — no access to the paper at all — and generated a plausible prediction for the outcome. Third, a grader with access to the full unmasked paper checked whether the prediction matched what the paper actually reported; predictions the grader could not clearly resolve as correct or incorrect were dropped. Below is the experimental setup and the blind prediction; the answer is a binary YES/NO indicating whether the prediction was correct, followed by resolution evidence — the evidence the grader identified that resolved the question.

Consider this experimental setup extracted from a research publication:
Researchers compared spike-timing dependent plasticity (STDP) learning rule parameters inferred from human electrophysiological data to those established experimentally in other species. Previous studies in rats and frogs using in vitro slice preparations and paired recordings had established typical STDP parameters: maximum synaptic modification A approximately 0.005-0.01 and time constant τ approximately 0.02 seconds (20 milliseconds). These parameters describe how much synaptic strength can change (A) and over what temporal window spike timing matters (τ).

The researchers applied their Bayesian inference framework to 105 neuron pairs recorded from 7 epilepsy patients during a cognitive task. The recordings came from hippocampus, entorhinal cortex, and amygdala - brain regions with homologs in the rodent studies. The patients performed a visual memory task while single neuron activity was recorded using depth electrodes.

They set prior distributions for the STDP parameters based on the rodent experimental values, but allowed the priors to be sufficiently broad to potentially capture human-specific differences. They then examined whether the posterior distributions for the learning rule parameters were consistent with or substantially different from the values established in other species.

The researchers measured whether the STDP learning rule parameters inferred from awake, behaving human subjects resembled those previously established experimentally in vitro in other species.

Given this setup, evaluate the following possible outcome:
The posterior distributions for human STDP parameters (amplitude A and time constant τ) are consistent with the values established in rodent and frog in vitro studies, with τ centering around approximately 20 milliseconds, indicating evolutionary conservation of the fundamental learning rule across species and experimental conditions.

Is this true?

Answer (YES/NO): YES